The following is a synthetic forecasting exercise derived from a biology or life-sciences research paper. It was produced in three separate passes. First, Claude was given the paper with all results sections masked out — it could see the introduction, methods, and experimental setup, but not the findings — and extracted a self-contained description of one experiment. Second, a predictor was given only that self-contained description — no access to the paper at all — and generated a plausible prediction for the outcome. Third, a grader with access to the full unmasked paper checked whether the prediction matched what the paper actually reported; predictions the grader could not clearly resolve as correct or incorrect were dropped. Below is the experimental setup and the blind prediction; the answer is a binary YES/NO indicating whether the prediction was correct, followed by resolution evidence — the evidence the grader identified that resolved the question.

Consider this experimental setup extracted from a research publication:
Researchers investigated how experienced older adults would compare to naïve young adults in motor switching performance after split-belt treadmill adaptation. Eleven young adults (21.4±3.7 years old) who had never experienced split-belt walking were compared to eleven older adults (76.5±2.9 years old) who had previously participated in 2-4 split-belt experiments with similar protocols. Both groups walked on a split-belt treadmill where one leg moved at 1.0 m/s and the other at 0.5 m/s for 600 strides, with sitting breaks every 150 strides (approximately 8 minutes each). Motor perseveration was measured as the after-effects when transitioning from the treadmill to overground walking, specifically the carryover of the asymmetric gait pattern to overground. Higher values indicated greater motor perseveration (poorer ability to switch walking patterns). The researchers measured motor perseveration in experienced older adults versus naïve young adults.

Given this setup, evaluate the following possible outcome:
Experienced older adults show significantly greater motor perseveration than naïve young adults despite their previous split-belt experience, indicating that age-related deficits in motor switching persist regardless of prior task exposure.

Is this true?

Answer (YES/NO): NO